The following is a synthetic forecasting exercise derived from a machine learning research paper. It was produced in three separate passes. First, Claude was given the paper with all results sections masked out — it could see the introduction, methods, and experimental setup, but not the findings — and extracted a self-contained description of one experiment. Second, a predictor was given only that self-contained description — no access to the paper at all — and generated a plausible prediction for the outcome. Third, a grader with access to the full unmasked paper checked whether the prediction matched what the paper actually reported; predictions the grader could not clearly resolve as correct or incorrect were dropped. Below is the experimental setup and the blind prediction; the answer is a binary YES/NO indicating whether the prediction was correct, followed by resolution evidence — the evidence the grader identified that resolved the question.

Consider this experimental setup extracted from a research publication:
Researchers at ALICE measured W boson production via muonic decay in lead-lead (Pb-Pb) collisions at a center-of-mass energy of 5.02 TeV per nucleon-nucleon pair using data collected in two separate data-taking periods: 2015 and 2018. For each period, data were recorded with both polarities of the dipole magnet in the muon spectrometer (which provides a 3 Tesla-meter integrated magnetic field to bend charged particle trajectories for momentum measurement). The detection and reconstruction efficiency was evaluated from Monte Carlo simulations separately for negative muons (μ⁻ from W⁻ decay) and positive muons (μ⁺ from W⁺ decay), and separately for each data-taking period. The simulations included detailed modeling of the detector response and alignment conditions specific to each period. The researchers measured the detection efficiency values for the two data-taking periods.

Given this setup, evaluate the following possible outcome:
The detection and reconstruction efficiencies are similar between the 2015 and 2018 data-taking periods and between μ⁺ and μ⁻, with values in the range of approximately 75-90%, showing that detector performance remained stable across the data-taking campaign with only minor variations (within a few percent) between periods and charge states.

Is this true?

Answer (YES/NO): YES